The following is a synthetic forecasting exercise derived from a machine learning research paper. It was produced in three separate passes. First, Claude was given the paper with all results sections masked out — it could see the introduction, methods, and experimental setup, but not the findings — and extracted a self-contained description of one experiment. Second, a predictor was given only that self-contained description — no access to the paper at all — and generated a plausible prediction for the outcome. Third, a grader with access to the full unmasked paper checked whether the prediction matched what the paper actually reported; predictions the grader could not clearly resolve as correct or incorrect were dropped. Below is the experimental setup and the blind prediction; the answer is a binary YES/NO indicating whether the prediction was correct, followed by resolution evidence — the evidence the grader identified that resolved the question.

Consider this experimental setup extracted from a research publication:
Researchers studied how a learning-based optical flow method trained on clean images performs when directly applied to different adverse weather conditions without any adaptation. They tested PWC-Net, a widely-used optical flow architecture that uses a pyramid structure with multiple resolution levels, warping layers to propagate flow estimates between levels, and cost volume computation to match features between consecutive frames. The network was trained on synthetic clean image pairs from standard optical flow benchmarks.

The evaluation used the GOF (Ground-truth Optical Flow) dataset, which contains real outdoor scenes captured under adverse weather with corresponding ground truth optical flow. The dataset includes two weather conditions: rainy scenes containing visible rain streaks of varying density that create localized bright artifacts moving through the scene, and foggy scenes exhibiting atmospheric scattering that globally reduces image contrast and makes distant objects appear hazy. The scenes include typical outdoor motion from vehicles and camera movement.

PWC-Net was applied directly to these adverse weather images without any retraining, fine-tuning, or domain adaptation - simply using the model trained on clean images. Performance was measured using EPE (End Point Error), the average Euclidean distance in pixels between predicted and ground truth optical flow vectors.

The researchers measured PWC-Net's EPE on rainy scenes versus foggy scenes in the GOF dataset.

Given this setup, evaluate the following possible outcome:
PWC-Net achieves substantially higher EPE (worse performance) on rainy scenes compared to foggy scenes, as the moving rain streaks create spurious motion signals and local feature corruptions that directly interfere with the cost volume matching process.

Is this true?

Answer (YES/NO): NO